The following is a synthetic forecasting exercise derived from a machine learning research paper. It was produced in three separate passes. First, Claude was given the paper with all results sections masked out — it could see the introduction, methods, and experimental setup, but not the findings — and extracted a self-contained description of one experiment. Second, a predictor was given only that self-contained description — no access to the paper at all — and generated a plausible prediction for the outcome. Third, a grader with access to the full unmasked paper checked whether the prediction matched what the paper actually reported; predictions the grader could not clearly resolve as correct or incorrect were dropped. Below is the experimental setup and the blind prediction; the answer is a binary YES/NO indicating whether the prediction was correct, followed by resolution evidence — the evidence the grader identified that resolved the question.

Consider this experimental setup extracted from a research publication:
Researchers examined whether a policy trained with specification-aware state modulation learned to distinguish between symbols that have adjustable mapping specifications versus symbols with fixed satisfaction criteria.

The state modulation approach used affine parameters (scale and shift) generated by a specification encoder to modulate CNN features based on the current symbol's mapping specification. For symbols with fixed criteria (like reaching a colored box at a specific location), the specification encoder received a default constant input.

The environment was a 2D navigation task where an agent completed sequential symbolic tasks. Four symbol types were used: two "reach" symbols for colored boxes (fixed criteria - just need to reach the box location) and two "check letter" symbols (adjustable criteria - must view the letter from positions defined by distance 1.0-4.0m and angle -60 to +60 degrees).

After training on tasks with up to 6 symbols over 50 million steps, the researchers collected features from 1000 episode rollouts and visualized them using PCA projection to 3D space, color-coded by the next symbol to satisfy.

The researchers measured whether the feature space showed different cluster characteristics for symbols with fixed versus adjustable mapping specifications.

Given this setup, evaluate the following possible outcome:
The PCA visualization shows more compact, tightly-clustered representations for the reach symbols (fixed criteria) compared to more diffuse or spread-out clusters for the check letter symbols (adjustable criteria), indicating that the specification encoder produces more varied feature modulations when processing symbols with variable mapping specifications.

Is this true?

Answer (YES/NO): YES